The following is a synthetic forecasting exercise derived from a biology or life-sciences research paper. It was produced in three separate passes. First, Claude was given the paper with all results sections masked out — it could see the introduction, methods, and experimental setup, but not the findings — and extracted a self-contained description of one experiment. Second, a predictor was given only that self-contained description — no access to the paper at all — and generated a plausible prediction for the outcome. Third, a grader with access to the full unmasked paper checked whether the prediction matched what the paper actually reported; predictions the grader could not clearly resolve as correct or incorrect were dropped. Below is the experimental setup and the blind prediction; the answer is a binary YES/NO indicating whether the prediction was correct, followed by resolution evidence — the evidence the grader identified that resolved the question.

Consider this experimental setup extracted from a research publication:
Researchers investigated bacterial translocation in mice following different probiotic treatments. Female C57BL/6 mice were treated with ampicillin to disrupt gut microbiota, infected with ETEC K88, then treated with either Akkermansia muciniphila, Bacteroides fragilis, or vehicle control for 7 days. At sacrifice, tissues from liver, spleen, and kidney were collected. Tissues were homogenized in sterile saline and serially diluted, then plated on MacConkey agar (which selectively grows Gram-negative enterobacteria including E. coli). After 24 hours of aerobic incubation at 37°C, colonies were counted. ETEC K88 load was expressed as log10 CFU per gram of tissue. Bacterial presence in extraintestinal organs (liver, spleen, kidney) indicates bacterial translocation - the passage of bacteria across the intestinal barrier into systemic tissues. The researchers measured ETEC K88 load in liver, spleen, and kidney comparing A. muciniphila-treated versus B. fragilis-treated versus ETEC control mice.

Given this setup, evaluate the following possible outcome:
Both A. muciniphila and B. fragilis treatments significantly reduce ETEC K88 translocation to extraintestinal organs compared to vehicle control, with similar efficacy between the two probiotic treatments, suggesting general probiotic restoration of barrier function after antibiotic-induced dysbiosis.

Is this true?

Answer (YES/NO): YES